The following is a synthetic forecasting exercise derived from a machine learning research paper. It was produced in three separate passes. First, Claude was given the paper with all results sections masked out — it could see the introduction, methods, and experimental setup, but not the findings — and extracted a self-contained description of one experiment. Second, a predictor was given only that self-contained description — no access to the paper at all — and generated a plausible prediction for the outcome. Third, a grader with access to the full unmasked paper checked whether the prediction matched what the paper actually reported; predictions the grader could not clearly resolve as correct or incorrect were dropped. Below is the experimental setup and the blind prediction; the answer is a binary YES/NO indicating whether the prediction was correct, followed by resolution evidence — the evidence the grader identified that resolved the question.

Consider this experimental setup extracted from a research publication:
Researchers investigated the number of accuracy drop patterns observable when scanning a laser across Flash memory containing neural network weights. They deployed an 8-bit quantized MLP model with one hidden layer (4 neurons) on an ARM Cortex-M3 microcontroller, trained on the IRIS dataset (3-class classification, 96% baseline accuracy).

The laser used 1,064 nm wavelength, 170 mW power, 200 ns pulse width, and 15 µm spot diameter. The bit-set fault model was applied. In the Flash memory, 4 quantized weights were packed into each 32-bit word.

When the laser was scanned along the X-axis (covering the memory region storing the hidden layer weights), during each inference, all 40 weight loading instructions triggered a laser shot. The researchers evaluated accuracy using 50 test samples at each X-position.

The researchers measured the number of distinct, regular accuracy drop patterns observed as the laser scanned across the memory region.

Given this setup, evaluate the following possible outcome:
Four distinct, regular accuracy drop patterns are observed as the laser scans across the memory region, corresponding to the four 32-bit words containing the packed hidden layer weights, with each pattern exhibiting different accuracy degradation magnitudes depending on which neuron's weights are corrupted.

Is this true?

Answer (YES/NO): NO